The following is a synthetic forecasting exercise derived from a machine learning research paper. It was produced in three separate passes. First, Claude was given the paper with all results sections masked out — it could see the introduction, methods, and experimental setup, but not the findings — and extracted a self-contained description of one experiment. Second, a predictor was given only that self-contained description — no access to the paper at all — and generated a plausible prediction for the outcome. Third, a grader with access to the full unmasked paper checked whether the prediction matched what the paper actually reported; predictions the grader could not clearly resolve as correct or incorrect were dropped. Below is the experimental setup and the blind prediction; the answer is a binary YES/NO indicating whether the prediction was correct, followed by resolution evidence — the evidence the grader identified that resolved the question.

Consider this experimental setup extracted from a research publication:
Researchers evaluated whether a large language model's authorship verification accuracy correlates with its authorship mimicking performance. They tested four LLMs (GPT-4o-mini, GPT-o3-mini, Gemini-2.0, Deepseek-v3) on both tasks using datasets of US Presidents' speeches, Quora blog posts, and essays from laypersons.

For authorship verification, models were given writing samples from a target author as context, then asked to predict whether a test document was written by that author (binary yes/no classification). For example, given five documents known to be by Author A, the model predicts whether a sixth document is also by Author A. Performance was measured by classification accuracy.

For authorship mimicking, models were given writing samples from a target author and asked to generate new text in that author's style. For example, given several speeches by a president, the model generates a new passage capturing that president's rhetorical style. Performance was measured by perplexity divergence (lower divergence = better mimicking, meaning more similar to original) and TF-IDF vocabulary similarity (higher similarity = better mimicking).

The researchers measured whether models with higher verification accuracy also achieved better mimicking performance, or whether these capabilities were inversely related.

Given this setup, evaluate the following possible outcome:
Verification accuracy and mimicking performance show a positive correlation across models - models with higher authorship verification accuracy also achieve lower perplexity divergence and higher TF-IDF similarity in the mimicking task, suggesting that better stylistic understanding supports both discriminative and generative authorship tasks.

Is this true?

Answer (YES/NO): NO